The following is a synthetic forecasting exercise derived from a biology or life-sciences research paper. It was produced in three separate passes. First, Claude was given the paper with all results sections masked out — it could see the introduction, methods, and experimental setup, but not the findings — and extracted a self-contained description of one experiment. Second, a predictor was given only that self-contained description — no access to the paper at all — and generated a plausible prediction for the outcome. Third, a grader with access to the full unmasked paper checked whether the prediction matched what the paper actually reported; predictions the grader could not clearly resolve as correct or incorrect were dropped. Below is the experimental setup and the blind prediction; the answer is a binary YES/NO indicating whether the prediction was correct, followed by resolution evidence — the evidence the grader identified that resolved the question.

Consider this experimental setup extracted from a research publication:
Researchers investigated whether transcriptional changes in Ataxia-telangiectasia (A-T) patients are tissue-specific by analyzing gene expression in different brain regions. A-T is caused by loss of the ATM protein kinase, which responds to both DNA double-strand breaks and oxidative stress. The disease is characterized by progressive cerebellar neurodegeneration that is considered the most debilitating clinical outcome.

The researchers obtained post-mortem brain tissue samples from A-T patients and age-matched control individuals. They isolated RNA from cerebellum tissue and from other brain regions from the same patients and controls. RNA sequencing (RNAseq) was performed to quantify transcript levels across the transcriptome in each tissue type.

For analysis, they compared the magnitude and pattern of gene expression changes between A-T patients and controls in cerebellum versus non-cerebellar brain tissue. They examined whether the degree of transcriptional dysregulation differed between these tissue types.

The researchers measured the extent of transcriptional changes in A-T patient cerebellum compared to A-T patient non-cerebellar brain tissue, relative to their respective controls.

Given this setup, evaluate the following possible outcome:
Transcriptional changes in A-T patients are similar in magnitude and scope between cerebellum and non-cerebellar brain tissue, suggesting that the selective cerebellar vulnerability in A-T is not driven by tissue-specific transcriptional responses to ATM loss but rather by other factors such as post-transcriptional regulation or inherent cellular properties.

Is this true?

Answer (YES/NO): NO